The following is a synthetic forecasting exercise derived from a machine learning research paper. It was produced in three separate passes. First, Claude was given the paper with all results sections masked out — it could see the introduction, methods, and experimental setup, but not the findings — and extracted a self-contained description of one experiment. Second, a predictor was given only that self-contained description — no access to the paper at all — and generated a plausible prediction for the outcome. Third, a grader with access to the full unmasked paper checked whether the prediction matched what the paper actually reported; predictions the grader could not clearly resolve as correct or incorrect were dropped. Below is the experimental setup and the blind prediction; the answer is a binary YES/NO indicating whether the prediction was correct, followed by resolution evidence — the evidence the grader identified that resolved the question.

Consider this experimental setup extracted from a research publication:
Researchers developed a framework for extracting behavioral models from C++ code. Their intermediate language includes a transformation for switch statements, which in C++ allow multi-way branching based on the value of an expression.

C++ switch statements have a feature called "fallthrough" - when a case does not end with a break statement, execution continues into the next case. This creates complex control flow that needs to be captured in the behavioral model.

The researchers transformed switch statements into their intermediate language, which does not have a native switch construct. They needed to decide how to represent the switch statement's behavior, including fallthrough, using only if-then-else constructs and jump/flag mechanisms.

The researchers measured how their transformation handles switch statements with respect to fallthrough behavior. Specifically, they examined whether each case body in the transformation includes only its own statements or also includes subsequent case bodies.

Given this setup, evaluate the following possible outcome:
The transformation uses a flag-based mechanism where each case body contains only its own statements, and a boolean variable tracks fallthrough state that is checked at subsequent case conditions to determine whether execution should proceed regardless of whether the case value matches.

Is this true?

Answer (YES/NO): NO